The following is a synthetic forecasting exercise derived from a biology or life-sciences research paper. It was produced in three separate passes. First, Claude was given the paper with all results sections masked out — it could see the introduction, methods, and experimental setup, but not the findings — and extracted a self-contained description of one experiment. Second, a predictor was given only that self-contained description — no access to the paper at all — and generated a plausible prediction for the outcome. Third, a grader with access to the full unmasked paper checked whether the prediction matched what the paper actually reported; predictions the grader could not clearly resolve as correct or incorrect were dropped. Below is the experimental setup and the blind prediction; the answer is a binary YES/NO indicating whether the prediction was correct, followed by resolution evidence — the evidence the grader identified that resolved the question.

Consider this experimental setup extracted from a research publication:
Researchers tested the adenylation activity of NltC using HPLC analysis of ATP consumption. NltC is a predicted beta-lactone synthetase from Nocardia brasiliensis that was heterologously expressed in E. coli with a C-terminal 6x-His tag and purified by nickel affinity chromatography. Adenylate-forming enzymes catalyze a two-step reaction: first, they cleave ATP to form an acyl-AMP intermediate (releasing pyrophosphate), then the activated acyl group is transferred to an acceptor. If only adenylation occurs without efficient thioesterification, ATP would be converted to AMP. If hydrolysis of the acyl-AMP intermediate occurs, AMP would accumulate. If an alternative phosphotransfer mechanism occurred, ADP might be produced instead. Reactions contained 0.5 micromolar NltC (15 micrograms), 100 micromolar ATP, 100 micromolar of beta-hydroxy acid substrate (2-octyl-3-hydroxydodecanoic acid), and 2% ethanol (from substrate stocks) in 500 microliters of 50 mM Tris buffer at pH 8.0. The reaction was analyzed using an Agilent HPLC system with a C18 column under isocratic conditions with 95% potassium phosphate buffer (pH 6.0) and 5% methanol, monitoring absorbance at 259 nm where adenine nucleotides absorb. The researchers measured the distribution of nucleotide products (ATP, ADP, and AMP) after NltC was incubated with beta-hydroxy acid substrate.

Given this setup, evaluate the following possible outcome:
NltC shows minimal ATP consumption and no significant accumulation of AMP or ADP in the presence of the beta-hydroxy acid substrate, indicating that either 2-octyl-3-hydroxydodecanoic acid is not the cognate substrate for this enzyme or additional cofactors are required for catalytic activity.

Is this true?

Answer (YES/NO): NO